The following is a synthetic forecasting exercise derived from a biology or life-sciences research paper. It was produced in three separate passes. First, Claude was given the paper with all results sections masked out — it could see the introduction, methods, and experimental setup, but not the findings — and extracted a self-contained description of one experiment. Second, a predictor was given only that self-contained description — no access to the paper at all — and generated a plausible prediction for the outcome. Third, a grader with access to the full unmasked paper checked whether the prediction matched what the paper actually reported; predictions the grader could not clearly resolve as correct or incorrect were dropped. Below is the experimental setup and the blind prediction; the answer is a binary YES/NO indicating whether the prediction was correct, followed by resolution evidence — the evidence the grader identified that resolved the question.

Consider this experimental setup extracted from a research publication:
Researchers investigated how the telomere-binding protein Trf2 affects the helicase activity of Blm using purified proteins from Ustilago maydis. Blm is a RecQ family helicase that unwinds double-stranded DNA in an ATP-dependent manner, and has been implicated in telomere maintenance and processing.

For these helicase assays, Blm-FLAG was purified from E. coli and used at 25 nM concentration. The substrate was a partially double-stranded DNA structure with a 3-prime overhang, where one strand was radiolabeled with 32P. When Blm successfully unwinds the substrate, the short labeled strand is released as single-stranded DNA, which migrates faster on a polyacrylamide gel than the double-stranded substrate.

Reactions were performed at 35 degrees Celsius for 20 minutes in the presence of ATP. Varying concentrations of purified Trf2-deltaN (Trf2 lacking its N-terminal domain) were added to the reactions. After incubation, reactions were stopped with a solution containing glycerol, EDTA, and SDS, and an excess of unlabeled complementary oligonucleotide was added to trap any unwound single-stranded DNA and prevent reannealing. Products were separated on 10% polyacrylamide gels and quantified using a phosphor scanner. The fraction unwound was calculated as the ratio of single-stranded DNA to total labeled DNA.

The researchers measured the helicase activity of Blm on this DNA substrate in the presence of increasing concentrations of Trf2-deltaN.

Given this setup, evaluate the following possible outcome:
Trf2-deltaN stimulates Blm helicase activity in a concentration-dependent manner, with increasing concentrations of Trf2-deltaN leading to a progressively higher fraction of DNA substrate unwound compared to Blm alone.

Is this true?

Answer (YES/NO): NO